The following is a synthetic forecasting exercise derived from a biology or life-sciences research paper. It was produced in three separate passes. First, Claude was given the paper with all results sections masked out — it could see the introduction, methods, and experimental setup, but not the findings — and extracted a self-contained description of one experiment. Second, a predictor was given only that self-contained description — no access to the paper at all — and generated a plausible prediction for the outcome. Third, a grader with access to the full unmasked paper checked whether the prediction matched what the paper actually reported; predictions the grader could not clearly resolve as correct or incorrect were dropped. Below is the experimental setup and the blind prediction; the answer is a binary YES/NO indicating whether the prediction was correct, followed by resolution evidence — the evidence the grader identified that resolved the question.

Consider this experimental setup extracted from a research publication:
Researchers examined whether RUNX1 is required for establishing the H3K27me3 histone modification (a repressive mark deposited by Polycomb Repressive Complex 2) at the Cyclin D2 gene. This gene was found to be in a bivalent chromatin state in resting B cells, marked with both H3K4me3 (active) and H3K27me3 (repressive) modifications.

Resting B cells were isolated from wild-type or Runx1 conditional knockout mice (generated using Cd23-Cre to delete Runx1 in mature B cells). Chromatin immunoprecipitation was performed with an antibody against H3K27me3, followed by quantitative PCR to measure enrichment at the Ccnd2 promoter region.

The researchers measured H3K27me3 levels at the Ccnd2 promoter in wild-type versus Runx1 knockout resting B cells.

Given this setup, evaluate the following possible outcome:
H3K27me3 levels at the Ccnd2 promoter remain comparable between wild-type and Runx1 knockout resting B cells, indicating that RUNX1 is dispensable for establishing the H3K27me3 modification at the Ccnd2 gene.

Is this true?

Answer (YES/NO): YES